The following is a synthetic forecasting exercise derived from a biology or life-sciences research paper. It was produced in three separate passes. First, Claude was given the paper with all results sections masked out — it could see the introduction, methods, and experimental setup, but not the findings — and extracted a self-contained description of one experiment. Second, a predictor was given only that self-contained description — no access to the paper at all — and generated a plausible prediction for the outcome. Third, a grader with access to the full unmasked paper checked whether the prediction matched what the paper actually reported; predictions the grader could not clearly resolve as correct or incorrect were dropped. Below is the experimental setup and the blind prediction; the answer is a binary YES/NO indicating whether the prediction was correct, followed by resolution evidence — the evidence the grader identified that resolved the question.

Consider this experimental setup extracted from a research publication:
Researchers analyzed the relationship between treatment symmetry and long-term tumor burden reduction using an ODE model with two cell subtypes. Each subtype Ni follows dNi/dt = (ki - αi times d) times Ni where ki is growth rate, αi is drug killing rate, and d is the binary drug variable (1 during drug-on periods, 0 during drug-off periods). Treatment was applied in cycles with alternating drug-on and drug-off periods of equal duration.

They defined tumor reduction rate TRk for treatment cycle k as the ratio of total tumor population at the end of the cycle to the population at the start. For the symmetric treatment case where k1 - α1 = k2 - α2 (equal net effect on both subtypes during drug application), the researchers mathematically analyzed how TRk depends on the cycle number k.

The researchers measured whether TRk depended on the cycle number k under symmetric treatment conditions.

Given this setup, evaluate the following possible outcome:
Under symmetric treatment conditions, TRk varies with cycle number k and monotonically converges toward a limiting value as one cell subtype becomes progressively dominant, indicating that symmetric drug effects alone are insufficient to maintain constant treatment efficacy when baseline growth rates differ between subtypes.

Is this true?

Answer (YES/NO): NO